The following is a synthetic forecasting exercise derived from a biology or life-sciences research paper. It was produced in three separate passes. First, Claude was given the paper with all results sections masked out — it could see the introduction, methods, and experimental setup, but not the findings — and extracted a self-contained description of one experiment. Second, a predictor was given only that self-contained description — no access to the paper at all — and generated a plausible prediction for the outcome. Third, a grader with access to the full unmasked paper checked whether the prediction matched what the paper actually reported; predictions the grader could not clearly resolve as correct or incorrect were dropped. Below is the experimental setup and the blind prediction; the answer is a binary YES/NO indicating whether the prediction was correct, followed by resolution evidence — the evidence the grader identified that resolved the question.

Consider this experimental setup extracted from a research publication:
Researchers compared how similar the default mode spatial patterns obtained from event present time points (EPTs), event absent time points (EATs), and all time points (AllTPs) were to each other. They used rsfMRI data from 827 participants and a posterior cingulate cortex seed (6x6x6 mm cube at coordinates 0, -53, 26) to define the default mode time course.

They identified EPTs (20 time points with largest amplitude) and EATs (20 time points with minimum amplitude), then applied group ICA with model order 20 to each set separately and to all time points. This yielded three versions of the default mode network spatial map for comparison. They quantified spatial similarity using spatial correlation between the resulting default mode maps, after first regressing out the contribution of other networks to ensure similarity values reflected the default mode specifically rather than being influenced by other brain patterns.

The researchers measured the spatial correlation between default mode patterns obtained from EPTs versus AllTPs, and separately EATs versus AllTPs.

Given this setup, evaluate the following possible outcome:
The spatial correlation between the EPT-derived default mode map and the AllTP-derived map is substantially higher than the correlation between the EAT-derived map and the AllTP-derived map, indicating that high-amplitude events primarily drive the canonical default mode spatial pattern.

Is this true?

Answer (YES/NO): NO